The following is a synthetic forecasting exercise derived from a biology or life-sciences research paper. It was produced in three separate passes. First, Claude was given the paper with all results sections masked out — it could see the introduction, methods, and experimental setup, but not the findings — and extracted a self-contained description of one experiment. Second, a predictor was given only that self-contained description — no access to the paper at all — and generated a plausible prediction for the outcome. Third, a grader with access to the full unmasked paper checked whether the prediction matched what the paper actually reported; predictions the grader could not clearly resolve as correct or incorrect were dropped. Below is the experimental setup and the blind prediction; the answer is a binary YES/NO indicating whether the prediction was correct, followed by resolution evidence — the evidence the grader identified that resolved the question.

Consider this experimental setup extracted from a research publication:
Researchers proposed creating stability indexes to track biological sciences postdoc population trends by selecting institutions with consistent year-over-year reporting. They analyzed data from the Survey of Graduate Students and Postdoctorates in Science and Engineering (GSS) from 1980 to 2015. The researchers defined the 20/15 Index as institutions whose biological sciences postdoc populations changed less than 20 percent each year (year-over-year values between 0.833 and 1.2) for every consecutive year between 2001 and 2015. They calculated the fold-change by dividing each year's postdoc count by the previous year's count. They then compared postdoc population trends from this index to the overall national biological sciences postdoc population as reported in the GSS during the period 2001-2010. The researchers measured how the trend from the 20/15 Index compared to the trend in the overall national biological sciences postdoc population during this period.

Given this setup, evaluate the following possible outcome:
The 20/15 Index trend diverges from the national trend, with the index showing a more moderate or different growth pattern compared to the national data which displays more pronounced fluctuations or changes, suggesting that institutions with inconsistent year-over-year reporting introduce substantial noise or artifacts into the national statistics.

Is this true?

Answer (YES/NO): YES